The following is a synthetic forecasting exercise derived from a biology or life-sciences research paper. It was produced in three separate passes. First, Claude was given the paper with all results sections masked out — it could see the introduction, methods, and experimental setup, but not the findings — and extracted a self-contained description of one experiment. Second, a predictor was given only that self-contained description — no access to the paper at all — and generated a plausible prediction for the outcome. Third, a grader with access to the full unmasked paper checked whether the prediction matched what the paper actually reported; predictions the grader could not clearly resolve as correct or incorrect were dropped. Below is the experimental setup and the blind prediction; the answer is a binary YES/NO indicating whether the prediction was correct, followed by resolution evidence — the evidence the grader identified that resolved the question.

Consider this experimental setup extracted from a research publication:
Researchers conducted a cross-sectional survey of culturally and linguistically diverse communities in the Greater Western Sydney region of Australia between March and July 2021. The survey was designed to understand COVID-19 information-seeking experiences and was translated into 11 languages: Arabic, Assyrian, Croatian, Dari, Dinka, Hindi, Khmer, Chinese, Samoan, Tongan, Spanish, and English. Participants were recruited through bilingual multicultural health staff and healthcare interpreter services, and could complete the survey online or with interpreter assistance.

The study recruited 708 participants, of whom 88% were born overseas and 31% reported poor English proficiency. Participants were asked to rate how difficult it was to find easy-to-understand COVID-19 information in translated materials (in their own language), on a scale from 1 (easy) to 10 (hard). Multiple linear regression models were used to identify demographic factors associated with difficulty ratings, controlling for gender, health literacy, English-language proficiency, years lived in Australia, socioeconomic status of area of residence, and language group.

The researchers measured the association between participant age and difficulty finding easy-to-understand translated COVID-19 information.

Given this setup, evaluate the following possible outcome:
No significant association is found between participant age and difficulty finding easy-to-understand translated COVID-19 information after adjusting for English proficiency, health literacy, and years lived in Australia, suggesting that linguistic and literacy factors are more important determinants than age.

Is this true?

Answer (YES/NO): NO